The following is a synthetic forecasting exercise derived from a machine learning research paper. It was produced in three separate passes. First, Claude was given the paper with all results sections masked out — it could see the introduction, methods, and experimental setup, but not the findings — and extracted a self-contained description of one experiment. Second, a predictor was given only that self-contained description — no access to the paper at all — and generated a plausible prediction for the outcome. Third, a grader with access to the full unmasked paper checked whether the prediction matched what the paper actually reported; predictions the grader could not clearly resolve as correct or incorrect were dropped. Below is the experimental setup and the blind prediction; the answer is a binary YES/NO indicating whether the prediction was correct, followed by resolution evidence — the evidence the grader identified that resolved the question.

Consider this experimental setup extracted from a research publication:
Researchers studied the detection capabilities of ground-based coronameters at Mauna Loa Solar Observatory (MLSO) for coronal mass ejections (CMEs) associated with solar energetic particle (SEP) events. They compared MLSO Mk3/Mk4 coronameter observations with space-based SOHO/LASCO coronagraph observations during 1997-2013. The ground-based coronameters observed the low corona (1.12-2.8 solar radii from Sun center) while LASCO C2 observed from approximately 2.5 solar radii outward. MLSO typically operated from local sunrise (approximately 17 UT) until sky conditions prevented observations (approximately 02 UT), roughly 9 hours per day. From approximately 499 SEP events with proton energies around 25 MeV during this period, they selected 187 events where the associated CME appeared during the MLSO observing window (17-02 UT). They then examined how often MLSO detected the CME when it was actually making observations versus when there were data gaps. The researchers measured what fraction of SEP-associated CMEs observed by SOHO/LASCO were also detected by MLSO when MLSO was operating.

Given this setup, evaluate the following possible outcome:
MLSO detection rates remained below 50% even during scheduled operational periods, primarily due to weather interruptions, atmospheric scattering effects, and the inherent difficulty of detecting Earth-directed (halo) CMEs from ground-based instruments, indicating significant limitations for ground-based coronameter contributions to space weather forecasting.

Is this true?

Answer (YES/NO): NO